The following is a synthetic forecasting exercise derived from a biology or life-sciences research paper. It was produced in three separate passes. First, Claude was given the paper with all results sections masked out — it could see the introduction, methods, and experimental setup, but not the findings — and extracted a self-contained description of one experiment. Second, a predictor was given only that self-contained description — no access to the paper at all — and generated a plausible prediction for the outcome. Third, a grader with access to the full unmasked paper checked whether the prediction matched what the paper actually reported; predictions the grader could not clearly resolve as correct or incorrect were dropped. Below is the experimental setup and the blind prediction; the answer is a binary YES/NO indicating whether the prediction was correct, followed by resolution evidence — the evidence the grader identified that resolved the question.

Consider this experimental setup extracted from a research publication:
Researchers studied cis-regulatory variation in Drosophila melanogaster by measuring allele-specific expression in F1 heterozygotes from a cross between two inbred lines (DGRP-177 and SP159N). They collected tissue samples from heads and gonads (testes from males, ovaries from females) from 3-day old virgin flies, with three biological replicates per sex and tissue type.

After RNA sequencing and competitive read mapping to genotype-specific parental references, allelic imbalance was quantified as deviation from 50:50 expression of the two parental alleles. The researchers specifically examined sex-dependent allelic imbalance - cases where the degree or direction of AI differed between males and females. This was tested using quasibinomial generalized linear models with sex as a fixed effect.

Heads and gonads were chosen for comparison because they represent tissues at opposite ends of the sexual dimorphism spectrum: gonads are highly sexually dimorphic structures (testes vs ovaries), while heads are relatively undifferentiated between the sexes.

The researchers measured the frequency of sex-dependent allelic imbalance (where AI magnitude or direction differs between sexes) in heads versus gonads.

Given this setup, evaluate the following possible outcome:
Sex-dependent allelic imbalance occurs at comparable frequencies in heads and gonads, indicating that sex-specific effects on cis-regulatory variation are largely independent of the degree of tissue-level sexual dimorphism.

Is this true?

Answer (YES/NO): NO